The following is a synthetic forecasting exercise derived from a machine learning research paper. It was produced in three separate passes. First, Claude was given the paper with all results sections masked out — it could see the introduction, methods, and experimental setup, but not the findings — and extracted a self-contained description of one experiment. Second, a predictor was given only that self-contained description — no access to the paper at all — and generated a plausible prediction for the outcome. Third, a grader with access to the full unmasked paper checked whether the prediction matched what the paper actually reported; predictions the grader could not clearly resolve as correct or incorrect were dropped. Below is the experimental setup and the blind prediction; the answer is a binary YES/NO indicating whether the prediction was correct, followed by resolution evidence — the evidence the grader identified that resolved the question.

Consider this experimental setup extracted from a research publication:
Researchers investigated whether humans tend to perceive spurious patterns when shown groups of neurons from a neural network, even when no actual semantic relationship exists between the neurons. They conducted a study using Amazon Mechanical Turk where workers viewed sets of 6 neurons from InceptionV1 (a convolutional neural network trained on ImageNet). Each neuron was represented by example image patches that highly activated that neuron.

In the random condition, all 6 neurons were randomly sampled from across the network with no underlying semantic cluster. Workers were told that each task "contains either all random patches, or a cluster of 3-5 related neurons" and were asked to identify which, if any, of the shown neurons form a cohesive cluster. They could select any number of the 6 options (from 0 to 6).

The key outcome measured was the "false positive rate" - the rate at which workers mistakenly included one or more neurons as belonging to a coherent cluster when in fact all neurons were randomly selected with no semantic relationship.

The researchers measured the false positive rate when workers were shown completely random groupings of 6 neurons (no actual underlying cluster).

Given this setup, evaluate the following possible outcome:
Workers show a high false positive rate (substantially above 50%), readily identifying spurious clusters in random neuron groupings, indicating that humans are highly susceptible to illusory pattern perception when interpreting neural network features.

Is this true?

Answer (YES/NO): NO